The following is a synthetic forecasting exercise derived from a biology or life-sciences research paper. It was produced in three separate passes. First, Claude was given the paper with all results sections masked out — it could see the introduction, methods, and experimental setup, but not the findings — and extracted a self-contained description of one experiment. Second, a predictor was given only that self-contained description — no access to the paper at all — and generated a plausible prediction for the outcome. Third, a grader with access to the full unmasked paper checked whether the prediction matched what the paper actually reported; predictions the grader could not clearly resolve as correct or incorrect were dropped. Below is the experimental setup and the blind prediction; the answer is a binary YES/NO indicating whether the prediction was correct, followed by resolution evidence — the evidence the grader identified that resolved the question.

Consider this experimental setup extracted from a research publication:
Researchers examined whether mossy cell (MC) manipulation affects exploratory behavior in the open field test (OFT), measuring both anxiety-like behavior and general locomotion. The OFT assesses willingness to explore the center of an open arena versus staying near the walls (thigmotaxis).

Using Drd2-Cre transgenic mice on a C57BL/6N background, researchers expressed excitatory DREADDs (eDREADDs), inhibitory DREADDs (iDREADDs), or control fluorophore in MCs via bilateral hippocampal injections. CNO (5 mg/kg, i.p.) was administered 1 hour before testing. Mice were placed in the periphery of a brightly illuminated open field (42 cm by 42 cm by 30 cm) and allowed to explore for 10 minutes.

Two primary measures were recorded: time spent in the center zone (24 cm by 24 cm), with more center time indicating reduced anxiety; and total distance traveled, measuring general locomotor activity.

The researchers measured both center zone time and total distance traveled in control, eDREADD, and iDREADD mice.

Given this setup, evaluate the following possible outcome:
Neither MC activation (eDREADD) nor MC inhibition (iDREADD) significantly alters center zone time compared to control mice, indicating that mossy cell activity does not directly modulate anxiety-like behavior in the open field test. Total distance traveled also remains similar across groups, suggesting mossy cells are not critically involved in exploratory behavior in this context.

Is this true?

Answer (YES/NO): YES